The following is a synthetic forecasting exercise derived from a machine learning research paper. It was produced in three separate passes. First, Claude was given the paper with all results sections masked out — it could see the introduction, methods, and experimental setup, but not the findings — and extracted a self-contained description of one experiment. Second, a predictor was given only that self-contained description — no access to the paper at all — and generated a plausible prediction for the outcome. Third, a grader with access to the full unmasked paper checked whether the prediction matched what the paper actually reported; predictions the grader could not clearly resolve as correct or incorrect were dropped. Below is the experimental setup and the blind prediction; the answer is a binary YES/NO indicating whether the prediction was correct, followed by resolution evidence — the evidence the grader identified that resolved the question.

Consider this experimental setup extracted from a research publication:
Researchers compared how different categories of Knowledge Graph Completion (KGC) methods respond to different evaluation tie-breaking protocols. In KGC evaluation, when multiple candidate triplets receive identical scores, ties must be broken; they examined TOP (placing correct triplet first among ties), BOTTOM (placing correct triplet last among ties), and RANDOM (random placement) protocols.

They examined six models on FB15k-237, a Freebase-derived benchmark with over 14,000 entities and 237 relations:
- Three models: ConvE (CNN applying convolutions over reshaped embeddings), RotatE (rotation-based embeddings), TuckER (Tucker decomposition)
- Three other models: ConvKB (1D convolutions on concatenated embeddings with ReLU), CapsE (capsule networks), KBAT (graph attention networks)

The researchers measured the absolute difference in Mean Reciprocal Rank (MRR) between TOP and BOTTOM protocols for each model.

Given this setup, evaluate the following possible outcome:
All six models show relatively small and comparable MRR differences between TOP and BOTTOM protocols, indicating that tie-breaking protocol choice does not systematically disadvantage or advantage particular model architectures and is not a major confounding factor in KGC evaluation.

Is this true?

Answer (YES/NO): NO